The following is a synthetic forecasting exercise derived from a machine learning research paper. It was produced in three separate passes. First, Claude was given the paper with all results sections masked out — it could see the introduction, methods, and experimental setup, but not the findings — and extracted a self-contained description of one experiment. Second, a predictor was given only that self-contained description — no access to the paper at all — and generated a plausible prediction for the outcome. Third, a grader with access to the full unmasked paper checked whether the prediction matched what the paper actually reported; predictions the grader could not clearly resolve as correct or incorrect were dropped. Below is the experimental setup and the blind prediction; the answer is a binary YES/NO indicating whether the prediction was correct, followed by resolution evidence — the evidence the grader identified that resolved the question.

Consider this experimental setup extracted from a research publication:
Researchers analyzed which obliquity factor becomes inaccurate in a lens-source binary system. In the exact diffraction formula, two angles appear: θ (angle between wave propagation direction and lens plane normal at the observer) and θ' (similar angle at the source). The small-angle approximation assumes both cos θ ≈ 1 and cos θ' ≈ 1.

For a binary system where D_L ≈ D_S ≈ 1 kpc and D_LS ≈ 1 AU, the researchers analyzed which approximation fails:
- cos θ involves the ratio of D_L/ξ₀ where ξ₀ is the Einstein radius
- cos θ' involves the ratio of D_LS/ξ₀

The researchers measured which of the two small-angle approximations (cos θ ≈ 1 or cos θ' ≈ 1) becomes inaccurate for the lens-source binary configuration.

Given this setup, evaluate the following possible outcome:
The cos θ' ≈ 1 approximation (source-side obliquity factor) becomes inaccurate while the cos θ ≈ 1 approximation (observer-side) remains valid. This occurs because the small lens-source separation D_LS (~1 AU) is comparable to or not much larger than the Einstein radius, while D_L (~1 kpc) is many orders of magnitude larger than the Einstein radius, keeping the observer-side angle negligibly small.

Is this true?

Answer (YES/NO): YES